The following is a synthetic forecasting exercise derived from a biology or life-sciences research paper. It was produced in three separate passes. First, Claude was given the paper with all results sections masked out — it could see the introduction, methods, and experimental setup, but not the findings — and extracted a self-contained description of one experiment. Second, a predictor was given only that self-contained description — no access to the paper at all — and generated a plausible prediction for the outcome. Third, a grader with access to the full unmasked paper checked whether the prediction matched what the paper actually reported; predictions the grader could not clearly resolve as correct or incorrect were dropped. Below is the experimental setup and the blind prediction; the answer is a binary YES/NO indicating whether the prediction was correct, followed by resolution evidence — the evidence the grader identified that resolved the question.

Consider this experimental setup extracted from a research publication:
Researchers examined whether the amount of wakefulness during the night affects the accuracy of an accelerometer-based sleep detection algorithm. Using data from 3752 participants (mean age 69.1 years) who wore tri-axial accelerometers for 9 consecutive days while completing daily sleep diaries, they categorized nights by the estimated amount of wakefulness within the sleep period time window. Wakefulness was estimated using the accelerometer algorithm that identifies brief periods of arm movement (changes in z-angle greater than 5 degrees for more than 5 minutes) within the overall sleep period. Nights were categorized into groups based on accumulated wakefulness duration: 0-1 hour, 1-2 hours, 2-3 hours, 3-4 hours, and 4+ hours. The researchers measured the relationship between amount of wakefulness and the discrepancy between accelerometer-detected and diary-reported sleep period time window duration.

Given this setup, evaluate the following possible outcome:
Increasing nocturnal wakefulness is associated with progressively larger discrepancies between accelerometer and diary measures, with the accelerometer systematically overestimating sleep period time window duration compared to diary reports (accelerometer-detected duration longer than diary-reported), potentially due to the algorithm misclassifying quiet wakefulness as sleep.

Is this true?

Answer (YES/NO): YES